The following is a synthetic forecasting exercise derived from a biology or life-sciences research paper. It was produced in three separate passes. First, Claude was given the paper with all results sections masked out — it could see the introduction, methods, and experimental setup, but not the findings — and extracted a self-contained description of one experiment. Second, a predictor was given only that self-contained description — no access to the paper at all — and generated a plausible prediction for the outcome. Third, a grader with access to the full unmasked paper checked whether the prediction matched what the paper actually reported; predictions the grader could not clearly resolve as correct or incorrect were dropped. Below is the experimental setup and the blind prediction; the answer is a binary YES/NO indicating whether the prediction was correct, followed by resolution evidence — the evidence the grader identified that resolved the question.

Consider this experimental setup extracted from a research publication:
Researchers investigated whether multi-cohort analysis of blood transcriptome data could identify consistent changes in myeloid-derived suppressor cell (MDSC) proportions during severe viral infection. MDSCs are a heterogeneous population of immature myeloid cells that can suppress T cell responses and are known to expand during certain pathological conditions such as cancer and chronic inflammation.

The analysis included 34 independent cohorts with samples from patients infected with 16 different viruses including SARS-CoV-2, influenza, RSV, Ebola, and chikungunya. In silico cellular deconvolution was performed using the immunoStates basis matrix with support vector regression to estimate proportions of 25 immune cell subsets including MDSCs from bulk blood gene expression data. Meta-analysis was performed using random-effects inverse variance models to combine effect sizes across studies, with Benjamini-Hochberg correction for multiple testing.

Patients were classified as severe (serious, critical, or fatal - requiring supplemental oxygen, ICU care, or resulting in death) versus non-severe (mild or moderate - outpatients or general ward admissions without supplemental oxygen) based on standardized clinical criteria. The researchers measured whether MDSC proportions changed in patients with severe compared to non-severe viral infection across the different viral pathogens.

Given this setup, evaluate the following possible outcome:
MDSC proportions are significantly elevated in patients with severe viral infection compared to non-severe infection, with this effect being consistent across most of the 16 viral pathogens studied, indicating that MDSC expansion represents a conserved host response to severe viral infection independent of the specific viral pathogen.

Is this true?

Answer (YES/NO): YES